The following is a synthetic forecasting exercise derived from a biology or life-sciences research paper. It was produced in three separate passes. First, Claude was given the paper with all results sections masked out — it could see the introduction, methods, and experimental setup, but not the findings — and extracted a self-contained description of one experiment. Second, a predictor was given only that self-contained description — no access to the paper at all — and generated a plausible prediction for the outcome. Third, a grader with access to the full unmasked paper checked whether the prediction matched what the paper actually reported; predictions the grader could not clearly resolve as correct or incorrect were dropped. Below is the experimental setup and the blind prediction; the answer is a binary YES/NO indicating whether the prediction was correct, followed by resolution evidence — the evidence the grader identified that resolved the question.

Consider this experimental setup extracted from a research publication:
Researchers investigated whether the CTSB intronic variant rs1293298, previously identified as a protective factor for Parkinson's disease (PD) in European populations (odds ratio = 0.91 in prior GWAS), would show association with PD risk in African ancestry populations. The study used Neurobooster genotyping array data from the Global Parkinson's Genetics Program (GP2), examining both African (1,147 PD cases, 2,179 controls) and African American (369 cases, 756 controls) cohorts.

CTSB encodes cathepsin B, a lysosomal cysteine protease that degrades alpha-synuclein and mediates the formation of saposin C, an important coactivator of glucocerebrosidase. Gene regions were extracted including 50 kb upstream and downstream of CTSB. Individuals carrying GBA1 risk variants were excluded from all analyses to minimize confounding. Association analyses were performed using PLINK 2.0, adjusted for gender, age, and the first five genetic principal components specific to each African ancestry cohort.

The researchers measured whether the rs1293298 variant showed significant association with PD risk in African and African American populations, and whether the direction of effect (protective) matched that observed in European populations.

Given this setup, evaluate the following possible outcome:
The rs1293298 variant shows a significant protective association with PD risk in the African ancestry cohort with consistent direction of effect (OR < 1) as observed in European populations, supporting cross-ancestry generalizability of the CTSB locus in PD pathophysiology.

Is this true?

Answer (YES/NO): NO